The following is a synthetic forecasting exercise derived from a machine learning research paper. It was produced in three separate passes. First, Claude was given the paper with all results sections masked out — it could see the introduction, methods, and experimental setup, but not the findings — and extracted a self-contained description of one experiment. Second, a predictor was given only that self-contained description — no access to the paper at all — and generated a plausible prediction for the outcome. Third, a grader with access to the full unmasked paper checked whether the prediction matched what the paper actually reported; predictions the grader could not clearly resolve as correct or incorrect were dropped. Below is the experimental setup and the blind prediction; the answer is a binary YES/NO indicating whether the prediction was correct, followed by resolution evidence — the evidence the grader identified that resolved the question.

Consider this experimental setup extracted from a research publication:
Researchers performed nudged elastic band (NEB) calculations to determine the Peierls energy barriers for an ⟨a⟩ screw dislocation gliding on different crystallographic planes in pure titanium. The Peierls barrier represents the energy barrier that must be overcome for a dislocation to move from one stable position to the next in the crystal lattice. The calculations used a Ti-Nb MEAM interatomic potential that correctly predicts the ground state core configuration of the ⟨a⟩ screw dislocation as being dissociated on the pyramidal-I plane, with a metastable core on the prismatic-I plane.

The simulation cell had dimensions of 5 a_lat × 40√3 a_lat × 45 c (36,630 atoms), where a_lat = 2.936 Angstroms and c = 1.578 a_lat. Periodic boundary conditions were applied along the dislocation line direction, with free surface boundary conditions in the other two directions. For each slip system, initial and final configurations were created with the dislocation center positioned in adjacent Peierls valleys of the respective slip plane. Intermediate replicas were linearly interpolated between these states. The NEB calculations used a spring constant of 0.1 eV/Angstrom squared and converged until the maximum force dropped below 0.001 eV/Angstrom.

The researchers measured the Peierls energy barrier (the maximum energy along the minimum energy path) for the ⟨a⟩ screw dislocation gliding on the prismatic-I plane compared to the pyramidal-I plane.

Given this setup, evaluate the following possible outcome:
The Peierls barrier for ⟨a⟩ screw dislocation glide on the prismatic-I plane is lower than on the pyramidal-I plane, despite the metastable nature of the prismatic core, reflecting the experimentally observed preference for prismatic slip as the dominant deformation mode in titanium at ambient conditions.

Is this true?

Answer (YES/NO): YES